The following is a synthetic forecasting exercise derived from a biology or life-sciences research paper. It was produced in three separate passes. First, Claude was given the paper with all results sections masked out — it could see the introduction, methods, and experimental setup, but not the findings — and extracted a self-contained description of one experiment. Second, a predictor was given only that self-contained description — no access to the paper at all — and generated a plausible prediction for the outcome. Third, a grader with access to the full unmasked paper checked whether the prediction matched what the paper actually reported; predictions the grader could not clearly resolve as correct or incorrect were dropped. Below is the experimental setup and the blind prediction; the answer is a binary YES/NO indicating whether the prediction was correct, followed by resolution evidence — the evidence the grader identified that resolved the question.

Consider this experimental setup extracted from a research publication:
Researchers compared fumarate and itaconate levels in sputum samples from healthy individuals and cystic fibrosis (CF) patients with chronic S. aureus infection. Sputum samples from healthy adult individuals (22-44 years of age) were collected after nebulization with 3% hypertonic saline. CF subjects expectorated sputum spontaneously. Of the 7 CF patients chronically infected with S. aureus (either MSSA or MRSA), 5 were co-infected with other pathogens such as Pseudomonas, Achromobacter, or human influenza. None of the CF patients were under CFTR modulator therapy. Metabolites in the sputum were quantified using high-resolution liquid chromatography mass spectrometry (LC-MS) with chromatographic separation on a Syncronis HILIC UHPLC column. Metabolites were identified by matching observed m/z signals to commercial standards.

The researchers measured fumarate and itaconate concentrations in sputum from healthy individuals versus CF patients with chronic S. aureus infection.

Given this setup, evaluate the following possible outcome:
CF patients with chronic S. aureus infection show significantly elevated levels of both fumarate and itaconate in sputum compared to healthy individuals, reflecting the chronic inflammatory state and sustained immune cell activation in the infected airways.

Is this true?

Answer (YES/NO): YES